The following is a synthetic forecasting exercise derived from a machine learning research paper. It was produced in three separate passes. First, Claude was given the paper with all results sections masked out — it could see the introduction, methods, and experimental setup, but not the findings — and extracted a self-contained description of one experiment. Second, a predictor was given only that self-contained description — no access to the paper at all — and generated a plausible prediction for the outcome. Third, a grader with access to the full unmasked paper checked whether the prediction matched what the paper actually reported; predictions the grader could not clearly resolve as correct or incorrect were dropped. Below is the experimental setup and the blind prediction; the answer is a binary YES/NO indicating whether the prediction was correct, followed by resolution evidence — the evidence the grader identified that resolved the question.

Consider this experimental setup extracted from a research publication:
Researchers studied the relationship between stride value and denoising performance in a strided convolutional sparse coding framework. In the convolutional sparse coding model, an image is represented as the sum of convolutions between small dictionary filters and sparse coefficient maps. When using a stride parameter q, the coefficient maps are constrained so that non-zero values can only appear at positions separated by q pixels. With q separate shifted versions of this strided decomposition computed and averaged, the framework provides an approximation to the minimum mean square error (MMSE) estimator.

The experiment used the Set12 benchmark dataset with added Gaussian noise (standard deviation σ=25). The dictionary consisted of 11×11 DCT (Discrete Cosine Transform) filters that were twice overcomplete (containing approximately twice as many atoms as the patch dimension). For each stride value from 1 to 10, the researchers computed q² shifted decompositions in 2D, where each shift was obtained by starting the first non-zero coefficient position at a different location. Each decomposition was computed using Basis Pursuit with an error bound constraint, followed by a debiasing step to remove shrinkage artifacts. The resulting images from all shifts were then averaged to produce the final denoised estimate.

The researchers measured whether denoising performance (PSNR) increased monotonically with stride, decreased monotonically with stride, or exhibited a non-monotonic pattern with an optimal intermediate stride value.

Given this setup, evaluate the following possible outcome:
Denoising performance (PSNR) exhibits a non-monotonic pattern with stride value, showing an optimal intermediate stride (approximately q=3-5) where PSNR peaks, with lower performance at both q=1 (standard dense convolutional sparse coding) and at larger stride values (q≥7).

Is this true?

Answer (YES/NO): NO